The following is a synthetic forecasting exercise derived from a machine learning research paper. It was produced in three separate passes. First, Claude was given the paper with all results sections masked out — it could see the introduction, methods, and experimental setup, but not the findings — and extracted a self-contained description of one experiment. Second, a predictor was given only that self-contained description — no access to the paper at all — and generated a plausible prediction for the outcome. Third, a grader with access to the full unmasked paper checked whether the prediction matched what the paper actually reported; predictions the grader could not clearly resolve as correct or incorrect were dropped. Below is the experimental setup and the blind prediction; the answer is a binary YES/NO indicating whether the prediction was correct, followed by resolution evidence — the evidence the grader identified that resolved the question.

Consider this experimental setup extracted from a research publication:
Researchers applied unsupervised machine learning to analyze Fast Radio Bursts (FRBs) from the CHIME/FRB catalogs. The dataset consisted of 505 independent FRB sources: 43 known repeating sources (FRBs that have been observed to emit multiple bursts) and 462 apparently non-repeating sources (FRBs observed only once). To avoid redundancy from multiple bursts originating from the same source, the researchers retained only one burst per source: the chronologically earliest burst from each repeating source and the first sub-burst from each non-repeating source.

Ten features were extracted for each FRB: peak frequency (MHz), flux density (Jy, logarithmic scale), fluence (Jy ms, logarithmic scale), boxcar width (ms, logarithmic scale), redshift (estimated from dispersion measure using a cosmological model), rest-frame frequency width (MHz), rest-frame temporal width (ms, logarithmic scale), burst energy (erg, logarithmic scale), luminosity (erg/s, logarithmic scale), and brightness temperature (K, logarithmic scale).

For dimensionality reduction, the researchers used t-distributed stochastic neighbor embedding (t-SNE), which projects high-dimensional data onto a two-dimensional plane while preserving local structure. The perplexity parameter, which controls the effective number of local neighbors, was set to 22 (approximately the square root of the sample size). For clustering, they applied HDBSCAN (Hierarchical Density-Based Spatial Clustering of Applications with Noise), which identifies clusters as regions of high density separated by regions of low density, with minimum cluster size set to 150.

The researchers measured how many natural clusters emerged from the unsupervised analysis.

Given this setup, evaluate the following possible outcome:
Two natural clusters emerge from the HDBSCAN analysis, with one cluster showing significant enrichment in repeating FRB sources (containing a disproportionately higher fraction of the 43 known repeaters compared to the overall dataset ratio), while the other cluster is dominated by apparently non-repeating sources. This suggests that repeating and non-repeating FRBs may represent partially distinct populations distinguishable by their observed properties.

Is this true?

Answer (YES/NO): YES